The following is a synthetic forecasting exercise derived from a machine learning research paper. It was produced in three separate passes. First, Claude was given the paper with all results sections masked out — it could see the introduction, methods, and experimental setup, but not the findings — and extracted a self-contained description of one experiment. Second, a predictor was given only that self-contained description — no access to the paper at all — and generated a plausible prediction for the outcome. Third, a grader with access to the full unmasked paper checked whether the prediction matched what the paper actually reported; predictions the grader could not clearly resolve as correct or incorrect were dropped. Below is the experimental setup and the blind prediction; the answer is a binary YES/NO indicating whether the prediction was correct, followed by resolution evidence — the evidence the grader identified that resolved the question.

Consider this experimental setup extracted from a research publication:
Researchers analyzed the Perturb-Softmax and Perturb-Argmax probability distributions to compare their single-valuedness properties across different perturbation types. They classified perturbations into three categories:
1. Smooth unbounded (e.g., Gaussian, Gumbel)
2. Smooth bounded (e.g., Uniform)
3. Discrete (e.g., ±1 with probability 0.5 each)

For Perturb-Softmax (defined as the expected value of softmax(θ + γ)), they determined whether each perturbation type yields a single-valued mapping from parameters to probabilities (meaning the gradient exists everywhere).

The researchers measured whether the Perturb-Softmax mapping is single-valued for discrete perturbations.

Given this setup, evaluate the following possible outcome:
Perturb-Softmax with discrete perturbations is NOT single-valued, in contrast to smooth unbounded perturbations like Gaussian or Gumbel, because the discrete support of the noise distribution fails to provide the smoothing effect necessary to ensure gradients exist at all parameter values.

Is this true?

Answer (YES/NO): NO